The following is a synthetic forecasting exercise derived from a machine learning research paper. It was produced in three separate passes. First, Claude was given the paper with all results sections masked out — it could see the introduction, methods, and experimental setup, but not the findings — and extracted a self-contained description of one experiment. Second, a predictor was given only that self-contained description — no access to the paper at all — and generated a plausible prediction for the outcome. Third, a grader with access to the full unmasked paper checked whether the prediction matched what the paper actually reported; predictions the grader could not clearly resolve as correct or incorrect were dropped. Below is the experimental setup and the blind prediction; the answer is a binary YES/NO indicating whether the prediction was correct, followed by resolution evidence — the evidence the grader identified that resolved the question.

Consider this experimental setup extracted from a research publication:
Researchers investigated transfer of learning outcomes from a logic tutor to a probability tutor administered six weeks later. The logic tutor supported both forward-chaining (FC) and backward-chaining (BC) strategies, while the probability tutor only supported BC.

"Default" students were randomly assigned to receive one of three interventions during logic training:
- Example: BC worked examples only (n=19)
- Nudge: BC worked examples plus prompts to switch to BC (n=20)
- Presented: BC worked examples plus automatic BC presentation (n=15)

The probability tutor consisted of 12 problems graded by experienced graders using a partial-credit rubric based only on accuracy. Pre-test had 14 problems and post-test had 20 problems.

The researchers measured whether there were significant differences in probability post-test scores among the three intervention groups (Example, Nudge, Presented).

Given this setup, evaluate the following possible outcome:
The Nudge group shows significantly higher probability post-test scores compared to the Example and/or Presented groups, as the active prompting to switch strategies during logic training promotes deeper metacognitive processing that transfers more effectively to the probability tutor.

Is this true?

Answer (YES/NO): YES